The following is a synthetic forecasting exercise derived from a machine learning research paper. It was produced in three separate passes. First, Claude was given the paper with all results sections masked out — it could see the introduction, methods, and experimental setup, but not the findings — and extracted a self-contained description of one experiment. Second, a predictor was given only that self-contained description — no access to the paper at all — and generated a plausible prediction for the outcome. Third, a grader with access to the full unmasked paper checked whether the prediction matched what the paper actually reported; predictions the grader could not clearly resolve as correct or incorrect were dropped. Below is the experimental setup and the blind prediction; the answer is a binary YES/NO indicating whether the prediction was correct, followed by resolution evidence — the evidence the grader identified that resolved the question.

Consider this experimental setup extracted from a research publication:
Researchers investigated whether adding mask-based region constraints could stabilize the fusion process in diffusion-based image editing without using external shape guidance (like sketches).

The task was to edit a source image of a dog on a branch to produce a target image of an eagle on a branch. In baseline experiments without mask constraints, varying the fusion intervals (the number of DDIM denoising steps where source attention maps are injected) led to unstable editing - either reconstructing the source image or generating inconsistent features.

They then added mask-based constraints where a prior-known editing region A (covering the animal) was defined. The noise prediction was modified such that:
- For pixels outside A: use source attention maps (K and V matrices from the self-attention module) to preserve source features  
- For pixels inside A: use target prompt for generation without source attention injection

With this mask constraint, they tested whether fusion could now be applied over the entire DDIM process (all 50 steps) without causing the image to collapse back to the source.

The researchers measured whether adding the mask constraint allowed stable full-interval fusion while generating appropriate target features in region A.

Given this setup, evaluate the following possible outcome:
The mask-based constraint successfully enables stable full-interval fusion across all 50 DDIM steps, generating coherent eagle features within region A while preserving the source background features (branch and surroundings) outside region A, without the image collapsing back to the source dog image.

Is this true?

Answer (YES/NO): NO